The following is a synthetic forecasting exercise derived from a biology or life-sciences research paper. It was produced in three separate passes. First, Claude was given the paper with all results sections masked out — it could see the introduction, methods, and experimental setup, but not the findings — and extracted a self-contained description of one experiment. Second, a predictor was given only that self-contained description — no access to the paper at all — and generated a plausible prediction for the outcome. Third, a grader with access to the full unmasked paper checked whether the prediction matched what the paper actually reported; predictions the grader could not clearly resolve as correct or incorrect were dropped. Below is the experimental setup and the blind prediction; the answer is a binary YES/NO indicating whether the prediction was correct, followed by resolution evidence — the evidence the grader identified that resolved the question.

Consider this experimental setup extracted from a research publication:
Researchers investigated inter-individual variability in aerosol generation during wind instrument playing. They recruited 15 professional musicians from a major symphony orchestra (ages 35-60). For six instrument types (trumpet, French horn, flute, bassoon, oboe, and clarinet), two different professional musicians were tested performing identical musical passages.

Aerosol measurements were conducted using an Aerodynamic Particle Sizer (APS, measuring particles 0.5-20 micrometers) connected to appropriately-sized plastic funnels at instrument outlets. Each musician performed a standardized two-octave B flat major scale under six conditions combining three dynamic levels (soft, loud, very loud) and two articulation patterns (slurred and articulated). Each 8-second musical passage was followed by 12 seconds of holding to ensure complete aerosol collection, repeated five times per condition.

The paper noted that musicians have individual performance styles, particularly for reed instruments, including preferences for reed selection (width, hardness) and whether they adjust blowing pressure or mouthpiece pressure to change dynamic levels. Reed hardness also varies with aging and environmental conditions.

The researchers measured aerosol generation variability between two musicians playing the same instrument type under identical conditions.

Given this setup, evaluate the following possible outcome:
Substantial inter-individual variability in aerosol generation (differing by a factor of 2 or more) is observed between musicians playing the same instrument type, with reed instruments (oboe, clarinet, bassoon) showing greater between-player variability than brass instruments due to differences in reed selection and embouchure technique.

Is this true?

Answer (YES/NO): NO